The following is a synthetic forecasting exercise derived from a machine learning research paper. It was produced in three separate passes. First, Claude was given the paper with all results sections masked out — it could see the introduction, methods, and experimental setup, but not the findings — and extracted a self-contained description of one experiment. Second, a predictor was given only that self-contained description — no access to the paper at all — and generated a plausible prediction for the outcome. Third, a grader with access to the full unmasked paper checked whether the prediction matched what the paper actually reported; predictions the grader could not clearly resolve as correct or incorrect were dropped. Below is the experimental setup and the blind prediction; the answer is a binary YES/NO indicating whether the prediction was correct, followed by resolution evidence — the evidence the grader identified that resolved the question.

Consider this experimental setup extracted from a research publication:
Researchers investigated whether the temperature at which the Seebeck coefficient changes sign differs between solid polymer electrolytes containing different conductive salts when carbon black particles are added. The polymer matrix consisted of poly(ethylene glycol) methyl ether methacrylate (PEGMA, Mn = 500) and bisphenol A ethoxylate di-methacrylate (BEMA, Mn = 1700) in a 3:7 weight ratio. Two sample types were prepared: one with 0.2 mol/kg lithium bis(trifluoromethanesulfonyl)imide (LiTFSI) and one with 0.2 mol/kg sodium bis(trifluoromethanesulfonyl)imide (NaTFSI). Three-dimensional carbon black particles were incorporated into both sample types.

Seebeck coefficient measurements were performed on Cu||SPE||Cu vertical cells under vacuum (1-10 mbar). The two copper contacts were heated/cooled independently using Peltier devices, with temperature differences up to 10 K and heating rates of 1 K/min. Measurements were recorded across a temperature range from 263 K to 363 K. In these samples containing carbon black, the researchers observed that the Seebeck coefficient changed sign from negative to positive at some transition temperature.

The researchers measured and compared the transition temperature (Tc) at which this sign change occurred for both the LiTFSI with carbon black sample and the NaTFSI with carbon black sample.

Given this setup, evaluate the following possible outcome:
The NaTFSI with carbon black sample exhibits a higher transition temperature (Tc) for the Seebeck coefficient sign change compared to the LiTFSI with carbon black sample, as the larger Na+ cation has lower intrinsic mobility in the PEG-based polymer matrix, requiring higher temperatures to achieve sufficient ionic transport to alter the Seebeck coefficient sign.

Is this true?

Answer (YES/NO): YES